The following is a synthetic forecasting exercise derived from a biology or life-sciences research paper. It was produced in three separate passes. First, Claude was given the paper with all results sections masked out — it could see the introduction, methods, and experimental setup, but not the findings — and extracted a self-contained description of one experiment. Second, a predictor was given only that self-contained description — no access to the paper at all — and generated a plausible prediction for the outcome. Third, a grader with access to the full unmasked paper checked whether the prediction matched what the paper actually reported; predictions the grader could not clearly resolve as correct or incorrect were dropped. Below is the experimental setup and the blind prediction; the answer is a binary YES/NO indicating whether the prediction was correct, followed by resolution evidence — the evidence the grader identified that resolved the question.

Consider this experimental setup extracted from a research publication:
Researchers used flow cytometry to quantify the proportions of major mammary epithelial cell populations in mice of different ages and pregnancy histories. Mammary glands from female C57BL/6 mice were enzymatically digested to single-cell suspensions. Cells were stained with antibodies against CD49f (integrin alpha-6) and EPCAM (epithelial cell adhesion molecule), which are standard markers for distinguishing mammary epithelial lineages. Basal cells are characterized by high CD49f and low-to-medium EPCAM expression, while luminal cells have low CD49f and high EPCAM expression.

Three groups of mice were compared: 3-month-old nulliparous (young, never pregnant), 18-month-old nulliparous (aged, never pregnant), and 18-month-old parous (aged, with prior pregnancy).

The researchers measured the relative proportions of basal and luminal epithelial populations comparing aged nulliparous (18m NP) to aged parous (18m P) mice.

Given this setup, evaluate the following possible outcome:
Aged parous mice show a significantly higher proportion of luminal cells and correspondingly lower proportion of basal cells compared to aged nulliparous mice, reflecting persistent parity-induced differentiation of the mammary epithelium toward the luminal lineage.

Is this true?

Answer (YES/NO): NO